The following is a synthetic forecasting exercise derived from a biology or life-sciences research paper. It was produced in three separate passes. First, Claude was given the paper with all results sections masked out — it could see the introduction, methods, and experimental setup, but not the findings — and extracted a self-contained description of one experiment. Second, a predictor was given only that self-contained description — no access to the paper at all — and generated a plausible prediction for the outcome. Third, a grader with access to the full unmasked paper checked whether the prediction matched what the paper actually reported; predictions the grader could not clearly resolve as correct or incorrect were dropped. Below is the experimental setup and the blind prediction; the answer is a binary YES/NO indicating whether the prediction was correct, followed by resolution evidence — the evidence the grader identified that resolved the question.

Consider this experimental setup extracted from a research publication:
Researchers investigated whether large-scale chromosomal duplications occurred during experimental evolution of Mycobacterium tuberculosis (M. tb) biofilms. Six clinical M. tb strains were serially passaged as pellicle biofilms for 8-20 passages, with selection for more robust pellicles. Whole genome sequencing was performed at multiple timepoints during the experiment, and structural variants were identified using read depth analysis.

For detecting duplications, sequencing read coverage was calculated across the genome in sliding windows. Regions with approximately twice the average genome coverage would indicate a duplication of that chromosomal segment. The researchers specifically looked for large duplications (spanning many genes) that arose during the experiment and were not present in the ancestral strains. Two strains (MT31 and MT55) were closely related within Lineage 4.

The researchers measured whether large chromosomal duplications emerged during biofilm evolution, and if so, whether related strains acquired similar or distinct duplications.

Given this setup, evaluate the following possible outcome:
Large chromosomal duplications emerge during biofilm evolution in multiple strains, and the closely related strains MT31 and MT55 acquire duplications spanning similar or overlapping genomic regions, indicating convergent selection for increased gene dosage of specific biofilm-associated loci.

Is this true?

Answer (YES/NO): YES